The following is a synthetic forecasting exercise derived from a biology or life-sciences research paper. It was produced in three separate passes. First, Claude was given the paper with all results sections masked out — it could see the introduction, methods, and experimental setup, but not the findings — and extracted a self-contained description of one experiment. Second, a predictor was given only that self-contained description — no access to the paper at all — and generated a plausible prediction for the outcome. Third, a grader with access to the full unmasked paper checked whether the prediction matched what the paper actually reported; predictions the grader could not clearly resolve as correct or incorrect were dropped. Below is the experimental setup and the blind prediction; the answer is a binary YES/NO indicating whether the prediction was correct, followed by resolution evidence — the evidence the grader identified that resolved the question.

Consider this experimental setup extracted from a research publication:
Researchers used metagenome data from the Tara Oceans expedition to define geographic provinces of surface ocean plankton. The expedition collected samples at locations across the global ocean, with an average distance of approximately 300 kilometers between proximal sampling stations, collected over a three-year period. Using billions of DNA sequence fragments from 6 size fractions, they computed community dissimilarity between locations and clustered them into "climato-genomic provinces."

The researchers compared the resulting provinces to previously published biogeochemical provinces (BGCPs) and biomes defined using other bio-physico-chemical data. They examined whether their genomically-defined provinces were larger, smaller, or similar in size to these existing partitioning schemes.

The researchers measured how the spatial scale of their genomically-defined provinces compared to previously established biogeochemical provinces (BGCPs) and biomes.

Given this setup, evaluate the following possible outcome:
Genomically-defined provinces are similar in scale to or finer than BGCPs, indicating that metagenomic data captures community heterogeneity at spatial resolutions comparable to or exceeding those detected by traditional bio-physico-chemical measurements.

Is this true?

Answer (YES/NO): NO